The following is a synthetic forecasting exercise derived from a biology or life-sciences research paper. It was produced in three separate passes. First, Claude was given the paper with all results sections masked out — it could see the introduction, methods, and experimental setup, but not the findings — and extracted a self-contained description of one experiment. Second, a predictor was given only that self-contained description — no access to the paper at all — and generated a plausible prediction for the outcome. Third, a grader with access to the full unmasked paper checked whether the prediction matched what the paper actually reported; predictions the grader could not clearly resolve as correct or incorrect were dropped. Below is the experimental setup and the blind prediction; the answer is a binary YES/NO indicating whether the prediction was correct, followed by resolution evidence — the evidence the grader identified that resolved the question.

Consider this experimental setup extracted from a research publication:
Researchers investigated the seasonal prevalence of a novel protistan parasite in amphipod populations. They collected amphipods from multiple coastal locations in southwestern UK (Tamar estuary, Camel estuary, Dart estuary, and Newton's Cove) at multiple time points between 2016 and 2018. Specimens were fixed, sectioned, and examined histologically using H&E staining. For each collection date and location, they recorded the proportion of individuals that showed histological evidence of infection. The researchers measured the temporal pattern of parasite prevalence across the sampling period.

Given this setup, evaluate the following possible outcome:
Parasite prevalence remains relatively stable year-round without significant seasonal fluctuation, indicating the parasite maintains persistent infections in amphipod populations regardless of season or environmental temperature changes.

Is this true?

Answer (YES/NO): NO